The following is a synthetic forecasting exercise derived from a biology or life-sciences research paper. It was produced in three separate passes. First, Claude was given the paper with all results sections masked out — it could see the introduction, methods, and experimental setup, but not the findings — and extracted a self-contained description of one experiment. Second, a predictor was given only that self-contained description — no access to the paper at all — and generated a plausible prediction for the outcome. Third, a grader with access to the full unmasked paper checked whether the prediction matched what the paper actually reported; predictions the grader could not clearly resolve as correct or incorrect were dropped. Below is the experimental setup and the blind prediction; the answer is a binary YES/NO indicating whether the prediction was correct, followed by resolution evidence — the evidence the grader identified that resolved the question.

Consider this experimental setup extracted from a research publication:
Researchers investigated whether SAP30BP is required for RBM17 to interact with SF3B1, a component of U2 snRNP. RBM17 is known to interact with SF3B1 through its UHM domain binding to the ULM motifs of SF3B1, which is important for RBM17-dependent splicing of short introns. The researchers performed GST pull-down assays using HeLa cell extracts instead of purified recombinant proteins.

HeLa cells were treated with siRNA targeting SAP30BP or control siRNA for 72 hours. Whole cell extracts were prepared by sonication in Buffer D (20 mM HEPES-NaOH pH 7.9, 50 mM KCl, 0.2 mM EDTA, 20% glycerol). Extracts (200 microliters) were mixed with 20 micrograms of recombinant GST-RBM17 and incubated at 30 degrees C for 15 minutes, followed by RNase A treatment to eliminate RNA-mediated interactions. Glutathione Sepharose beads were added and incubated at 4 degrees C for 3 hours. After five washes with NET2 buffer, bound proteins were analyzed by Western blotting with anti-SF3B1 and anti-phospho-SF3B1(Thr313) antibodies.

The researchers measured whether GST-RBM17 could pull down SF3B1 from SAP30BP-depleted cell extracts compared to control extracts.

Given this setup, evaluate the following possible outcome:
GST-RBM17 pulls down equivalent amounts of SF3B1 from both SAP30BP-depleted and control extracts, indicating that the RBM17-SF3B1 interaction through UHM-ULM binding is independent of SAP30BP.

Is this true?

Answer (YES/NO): NO